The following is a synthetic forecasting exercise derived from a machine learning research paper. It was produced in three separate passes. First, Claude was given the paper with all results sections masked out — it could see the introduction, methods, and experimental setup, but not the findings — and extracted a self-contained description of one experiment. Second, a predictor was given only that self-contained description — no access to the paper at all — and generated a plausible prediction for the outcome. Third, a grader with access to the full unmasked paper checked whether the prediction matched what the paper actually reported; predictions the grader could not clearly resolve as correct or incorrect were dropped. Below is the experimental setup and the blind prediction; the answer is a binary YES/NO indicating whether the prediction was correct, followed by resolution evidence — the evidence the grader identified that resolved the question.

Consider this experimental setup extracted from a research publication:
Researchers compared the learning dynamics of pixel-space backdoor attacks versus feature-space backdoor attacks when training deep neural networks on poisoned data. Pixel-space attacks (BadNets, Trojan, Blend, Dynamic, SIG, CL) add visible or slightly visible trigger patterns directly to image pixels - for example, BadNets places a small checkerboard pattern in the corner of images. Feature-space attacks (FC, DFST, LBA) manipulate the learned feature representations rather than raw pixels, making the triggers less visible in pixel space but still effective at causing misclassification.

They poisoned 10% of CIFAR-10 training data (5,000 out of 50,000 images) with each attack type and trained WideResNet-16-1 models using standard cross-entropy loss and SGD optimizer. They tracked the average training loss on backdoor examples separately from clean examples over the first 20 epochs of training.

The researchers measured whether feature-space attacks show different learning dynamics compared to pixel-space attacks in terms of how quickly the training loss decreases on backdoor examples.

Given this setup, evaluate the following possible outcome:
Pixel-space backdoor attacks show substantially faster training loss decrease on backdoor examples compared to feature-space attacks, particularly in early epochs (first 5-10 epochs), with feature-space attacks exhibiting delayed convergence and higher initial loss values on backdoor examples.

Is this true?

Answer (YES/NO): NO